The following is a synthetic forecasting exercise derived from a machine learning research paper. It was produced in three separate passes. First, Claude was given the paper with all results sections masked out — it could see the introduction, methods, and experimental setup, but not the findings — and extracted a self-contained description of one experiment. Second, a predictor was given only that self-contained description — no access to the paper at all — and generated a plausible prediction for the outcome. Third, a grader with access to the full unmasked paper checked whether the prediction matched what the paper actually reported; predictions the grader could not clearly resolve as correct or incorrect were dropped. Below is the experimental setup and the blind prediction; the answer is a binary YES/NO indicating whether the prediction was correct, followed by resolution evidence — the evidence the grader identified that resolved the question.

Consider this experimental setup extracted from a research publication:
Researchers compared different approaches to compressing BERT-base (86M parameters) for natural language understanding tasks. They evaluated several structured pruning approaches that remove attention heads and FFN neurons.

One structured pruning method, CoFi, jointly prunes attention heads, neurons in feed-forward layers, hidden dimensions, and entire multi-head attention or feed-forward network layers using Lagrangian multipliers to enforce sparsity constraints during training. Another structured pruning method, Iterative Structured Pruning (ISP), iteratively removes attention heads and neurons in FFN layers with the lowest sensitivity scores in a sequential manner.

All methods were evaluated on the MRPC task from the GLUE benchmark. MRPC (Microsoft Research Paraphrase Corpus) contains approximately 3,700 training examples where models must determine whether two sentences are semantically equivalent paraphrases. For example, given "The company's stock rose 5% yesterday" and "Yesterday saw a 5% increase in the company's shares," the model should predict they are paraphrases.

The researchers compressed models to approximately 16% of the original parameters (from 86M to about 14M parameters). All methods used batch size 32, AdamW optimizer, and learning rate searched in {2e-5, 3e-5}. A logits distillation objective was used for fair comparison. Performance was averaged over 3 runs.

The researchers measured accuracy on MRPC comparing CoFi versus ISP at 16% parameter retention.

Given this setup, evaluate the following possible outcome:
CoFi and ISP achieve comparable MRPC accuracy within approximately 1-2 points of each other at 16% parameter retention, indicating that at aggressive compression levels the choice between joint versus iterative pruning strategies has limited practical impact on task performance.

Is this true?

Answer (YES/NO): YES